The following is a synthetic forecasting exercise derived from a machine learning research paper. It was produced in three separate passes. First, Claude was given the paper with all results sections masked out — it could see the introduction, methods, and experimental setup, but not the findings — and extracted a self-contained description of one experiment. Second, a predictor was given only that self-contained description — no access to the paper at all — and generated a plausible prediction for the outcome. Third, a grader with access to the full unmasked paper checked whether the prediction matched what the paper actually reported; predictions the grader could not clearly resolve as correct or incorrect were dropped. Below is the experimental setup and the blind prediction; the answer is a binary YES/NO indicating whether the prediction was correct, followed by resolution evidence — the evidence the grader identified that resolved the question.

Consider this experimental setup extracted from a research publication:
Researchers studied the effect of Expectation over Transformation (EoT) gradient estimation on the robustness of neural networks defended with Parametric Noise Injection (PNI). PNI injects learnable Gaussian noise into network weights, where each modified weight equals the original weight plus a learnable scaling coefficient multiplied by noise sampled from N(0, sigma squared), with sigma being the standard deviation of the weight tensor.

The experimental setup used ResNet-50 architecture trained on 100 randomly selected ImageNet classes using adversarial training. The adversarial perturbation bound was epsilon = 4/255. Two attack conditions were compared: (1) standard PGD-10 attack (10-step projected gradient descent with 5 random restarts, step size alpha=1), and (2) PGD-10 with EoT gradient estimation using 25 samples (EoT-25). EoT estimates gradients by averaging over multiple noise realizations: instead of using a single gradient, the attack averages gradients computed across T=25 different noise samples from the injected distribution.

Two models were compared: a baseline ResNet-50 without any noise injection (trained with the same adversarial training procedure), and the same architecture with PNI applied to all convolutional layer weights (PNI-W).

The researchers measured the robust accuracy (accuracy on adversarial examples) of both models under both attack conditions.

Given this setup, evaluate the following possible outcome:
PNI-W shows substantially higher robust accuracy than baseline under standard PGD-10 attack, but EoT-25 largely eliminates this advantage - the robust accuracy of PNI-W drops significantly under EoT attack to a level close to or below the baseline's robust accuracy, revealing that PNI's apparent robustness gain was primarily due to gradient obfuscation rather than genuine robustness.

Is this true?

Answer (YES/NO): YES